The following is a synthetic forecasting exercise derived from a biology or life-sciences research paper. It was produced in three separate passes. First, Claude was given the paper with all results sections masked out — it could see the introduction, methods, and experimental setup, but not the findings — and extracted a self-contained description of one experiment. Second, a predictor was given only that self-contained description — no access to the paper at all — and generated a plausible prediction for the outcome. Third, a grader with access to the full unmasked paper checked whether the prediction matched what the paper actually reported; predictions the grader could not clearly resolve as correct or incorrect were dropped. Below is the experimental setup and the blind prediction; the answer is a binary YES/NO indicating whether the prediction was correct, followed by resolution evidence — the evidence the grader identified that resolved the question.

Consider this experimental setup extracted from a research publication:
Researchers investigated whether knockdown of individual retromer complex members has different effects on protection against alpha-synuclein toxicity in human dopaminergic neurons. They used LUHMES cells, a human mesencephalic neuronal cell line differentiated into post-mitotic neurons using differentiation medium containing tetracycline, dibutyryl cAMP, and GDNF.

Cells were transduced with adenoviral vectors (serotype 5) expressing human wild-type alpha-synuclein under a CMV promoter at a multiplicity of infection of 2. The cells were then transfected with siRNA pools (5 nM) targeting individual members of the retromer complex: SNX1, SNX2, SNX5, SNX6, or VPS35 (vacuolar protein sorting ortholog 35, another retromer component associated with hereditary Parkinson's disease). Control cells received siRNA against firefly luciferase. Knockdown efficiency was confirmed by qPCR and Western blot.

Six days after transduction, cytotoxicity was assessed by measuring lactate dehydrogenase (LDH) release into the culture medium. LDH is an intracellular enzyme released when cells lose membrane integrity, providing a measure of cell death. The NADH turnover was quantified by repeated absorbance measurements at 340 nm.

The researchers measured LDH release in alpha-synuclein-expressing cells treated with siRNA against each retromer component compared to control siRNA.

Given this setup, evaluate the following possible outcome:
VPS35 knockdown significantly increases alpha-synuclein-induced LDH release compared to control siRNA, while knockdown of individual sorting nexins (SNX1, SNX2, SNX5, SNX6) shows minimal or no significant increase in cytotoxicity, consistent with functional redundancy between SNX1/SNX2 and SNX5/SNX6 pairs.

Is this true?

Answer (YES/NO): NO